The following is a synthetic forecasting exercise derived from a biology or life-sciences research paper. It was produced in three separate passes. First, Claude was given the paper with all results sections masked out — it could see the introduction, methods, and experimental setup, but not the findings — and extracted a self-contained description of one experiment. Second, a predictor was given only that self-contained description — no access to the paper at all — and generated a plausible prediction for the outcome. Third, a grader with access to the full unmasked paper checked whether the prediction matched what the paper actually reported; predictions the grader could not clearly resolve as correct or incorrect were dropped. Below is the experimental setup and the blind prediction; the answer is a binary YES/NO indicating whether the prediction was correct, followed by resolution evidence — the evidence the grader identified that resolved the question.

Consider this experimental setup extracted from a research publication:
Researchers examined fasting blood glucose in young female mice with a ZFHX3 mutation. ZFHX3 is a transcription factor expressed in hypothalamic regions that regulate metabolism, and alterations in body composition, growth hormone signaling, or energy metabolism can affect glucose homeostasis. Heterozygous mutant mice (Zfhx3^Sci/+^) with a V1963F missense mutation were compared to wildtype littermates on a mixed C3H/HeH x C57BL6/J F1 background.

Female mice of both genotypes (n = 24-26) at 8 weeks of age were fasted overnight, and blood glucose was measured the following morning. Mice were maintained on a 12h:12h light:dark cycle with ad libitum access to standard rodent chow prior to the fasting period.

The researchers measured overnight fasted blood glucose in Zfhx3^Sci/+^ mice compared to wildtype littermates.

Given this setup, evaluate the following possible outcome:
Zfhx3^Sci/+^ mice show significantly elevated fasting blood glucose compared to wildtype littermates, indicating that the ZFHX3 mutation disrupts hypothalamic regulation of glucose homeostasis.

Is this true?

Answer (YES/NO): NO